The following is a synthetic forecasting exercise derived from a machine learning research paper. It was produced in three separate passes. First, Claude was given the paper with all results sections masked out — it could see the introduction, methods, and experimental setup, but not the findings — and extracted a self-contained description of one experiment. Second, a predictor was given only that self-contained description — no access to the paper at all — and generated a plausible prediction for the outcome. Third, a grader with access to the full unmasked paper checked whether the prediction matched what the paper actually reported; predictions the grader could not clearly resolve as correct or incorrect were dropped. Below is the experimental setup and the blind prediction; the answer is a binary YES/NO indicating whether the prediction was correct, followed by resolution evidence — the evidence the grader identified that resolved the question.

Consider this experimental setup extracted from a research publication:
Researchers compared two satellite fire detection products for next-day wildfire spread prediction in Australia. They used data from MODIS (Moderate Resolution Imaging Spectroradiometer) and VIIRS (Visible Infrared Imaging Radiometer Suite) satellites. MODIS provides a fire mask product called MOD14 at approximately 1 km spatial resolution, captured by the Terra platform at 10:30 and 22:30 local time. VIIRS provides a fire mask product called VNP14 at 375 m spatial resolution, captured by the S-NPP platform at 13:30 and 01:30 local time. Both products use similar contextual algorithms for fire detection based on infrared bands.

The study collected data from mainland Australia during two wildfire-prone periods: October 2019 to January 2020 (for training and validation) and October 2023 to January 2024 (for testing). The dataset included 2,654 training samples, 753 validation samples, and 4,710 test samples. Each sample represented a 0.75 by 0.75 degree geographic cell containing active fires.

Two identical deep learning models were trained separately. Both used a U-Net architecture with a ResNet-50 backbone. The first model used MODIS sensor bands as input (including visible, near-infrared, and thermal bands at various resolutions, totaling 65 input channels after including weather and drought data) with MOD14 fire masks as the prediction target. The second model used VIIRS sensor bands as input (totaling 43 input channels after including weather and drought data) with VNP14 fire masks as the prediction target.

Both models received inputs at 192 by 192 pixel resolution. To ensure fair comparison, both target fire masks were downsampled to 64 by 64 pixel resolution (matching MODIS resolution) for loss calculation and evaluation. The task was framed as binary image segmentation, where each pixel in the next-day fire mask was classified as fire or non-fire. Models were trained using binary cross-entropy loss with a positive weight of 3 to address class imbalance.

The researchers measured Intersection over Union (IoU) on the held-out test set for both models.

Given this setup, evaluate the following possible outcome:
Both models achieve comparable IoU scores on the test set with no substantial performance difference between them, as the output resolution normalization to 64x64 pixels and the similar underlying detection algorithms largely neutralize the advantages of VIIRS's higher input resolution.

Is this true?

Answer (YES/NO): NO